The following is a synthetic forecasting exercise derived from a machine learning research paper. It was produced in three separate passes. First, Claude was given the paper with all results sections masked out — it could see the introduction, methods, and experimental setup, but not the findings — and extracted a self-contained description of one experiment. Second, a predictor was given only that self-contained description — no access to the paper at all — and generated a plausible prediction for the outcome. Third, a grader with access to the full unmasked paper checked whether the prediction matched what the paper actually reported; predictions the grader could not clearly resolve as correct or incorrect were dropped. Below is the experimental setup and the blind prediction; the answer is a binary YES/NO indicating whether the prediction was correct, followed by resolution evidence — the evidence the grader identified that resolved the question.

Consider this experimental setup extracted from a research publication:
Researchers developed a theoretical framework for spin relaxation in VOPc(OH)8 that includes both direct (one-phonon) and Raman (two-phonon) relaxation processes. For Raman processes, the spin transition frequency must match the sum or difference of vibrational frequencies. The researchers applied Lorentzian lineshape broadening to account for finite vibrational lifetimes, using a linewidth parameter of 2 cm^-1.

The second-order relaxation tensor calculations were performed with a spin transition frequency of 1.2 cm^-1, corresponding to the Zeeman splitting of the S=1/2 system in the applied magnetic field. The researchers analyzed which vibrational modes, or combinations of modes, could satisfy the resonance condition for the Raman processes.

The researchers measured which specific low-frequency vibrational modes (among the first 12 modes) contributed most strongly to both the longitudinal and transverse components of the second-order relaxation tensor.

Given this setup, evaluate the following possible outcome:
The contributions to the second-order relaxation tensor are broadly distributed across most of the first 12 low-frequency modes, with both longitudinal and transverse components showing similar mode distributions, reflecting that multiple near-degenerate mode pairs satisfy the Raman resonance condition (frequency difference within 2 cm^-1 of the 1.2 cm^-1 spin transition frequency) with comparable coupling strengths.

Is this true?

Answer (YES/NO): NO